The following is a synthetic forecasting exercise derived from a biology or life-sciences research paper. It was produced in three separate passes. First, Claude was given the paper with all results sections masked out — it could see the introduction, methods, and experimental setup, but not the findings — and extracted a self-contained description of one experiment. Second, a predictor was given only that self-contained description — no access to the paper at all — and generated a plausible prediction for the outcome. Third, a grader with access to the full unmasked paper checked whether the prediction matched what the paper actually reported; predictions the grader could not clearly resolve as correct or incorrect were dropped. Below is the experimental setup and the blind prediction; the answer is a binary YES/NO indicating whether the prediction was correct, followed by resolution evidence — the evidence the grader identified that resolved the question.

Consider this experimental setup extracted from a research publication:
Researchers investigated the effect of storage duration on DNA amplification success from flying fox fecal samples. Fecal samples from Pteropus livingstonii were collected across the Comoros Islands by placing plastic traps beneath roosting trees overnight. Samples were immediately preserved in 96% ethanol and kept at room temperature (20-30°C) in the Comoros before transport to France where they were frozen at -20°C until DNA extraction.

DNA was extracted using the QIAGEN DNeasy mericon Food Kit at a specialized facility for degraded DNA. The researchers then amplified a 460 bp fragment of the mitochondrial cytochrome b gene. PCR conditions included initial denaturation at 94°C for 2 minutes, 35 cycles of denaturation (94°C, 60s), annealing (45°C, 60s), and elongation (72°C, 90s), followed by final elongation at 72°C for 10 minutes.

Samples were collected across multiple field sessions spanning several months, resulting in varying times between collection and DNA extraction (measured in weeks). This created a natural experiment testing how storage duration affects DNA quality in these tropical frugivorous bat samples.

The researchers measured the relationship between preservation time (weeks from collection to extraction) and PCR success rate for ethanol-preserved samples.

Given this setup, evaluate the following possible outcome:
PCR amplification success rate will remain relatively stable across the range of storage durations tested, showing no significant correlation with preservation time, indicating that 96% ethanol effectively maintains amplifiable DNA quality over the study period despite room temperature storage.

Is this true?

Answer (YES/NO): YES